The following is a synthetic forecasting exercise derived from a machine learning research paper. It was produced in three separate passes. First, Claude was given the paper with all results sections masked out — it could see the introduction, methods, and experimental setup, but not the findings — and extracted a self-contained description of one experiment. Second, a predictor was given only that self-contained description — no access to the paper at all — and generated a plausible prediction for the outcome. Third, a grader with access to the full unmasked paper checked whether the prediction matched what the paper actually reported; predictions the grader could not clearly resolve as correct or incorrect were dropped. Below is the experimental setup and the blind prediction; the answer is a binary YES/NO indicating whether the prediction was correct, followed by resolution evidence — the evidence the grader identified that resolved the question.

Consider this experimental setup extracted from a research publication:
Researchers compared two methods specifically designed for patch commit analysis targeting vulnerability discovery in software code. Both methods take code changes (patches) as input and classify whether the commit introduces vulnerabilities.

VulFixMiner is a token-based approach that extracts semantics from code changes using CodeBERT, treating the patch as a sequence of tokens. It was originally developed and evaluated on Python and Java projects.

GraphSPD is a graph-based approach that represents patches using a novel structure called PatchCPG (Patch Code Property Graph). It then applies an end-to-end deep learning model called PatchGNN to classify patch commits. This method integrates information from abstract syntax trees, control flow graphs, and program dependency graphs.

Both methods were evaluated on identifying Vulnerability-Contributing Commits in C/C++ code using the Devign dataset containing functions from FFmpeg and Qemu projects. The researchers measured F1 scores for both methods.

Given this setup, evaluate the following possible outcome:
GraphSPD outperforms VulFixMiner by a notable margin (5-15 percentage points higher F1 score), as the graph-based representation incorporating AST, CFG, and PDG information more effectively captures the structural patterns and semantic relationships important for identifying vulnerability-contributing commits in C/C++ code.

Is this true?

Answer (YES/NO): NO